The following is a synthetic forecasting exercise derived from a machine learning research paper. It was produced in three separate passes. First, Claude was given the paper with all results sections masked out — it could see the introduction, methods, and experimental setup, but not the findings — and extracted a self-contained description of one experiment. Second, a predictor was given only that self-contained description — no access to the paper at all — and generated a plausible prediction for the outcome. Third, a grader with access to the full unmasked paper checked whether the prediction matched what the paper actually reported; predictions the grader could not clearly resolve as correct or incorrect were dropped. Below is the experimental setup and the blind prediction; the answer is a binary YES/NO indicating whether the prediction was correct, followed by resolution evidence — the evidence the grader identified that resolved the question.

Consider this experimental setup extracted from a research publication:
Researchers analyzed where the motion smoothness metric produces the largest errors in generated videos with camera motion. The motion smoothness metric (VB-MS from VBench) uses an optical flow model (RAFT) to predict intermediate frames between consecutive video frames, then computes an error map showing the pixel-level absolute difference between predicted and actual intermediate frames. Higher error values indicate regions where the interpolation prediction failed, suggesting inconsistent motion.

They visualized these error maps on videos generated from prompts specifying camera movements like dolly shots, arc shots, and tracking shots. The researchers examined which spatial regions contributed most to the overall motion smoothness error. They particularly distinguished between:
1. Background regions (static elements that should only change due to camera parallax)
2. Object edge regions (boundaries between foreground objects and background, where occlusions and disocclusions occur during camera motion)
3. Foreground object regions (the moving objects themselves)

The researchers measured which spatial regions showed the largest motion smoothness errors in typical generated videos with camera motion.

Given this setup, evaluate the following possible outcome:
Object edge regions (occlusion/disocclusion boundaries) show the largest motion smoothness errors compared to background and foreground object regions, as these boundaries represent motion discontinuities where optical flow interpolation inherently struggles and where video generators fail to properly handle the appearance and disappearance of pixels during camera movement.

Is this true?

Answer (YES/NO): NO